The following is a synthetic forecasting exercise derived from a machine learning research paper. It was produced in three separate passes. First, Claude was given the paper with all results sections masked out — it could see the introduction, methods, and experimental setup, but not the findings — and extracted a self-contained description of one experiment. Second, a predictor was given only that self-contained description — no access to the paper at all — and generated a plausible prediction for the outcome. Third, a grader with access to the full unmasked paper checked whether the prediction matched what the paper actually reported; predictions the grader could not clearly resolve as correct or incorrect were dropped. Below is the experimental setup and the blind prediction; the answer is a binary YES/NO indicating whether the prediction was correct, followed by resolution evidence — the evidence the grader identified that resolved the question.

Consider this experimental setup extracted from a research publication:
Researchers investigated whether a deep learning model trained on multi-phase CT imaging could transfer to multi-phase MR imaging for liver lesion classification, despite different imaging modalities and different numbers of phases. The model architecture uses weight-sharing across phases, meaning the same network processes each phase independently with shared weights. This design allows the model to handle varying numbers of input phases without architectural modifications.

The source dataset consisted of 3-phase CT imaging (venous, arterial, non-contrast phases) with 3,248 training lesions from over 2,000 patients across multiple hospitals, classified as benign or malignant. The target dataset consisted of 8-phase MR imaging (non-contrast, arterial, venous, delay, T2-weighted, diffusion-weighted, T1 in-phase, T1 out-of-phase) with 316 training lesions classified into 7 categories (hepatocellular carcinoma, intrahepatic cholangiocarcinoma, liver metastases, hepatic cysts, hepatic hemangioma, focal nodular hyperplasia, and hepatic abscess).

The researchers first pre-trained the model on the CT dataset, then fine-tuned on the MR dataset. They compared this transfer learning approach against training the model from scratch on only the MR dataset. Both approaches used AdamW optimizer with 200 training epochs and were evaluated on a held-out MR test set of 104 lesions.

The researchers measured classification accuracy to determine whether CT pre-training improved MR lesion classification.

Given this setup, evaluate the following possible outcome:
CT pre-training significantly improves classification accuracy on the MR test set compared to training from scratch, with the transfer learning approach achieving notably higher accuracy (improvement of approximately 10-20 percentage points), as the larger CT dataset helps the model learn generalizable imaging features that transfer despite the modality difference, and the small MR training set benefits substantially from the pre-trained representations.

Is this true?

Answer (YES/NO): NO